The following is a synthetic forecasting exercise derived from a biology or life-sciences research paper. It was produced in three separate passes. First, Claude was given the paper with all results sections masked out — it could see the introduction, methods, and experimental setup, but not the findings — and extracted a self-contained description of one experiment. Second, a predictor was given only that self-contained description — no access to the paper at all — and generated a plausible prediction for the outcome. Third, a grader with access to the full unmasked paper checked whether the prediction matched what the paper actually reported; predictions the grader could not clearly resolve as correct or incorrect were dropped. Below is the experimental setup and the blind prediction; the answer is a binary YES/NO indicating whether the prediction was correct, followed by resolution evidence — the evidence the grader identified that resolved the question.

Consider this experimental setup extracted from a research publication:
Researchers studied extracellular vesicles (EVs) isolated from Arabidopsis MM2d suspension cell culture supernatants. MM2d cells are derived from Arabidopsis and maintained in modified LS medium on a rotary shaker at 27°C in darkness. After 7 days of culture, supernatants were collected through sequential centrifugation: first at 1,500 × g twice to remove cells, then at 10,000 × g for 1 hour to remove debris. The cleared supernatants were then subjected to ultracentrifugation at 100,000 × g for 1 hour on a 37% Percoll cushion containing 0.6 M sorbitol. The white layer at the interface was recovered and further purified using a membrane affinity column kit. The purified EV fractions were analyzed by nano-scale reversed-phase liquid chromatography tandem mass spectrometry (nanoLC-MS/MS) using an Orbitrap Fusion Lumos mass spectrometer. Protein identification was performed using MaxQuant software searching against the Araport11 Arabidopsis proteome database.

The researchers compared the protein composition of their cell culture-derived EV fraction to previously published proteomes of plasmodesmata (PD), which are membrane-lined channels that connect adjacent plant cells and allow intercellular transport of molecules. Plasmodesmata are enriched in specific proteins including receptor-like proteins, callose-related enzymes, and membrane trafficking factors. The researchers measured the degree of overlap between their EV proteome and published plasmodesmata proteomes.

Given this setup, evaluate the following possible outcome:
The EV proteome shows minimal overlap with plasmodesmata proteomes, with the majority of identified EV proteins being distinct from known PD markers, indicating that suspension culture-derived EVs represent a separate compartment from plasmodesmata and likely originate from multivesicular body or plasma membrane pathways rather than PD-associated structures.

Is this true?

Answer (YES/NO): NO